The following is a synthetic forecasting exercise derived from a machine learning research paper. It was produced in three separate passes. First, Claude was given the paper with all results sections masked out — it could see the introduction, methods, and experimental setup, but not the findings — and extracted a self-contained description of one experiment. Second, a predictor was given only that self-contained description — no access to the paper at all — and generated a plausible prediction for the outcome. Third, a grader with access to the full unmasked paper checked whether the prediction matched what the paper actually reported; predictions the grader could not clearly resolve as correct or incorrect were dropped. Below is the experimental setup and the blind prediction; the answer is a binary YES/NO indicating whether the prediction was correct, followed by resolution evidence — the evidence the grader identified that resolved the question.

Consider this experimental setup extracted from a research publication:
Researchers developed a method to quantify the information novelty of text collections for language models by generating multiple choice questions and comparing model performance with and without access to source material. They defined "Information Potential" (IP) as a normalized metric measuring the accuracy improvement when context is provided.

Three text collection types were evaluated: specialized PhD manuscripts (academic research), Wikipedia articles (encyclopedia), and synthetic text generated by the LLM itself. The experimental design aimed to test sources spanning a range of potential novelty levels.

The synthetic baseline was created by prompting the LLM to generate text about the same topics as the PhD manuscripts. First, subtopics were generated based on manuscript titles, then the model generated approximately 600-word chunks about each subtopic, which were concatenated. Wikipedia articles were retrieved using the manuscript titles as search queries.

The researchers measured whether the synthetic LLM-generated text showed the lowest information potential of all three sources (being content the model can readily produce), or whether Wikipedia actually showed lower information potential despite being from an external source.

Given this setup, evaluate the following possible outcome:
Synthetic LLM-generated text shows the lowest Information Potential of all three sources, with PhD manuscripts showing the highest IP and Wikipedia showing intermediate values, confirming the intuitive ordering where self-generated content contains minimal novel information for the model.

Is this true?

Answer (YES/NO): YES